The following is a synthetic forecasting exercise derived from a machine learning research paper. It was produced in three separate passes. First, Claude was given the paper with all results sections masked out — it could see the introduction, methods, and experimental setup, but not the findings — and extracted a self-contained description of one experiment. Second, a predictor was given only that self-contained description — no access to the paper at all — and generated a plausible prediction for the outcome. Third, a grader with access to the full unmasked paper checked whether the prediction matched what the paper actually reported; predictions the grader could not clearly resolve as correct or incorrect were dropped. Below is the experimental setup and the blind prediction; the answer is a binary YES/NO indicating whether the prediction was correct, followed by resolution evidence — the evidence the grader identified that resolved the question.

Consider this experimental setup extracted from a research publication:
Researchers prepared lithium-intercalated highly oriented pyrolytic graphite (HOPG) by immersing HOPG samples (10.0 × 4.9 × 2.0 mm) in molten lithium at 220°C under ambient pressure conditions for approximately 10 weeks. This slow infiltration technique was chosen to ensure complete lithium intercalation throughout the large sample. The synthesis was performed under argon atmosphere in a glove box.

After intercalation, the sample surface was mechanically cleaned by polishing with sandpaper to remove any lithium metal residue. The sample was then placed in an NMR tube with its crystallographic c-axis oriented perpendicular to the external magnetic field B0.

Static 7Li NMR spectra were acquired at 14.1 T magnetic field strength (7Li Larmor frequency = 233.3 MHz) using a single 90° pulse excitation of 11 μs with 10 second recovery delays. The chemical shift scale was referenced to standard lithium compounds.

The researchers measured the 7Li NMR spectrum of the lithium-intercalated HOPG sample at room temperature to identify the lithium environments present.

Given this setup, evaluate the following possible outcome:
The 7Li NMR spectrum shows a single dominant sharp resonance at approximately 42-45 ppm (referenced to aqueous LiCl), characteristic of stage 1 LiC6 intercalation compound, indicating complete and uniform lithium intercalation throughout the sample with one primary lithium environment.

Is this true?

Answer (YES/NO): NO